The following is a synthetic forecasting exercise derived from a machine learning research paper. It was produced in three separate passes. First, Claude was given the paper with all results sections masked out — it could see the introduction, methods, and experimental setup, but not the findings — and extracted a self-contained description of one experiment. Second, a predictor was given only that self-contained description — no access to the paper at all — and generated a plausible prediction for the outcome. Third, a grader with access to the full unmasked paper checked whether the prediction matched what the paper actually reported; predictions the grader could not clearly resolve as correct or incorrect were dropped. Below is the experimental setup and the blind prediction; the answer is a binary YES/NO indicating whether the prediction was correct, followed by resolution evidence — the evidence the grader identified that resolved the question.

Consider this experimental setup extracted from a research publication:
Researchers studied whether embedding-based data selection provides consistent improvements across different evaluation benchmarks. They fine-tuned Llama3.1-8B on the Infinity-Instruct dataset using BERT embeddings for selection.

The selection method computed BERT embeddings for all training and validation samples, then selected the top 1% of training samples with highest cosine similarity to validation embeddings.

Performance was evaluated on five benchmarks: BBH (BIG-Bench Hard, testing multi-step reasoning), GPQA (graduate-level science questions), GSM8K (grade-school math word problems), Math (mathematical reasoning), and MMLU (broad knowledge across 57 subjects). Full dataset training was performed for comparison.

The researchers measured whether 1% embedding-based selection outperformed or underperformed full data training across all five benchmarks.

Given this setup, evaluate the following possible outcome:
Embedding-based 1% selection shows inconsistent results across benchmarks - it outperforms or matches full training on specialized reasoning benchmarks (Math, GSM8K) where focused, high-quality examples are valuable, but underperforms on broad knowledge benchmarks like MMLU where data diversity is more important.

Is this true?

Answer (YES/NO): NO